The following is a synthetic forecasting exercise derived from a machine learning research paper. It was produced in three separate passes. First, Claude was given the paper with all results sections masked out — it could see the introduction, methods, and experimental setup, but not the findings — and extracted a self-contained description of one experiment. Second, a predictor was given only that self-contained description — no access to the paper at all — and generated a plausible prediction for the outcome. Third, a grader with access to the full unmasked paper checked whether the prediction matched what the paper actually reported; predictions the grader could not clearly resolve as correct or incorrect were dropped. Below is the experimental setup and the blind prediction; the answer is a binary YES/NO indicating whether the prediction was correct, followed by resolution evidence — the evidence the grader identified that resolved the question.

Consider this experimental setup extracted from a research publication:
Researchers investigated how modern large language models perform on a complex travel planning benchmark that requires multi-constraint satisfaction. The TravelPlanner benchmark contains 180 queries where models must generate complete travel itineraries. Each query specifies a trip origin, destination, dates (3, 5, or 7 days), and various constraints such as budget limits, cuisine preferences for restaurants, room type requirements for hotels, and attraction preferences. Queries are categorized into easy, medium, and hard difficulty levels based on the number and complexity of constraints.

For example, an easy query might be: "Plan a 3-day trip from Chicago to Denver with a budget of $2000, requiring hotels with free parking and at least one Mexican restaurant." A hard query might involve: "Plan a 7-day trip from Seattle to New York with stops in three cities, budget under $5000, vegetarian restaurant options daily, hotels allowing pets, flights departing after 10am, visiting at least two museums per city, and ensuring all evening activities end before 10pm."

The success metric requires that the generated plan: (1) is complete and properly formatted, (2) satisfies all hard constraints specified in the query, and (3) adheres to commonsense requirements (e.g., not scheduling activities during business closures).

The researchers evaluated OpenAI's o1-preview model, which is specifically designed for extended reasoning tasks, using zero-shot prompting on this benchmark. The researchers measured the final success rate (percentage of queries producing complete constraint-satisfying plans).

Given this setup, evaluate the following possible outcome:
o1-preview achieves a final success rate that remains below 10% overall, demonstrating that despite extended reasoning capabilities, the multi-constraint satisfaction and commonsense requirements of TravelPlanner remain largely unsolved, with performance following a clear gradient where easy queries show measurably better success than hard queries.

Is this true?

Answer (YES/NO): NO